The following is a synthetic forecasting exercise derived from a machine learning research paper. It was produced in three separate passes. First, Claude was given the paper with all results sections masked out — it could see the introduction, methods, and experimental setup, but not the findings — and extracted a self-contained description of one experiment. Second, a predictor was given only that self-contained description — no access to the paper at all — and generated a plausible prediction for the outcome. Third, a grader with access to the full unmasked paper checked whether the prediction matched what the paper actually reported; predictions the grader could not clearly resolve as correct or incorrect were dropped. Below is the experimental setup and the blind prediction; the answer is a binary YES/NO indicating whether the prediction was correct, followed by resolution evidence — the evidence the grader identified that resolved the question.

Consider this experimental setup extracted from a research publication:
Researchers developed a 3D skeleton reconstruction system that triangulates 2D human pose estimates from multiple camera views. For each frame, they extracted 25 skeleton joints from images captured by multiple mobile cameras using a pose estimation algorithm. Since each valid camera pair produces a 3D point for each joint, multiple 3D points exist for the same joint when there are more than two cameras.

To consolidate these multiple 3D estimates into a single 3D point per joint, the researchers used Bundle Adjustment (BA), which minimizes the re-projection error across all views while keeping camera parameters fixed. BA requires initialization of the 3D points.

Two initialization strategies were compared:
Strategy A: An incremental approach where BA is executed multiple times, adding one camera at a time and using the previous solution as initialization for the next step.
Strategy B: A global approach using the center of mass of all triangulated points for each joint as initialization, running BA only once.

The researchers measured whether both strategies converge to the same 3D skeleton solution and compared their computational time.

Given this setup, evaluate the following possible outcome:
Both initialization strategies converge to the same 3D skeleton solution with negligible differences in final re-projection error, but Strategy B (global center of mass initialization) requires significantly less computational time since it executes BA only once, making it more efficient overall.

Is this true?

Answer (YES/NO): YES